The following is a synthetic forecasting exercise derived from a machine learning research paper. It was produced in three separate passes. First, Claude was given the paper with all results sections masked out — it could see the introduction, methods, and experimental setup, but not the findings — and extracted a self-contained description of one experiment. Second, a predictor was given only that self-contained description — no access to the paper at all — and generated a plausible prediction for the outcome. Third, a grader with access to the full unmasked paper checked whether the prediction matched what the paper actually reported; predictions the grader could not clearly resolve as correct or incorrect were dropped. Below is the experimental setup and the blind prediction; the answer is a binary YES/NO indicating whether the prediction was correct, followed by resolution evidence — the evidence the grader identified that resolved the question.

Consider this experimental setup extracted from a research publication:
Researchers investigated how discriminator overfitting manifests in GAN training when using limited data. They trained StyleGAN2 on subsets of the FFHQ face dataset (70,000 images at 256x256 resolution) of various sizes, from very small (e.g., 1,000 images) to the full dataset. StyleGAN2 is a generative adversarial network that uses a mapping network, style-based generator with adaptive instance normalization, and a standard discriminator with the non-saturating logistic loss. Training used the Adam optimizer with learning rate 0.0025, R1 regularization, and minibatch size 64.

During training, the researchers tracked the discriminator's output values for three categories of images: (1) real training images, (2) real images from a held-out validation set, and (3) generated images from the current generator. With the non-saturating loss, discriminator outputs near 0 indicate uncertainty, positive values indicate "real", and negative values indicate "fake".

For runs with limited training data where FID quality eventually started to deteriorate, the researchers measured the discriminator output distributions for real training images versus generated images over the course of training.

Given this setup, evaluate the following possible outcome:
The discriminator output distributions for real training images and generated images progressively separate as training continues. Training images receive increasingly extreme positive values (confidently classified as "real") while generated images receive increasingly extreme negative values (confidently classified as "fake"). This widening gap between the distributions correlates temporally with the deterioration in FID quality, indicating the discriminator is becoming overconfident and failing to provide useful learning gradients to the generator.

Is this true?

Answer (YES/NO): YES